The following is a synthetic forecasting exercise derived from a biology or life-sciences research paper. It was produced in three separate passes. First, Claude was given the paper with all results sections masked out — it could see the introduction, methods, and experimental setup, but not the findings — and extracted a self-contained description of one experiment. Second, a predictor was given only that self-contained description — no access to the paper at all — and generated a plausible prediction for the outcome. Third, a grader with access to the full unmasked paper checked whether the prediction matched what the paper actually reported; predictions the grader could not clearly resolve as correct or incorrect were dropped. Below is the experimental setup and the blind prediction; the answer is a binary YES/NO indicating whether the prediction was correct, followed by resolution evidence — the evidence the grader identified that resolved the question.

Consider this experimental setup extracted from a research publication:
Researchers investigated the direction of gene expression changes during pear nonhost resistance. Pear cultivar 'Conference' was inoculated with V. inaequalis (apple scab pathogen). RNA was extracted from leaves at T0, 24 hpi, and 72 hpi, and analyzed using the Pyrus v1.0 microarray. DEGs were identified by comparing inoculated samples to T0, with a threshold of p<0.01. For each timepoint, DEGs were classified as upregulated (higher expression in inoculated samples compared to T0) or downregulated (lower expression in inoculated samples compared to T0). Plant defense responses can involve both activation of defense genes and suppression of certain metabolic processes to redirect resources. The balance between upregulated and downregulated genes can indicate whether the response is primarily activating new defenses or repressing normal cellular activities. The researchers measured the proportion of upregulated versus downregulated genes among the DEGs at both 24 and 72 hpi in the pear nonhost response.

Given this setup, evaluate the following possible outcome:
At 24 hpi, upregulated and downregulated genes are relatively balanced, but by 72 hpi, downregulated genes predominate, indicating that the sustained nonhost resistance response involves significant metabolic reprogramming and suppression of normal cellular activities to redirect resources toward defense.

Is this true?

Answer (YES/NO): NO